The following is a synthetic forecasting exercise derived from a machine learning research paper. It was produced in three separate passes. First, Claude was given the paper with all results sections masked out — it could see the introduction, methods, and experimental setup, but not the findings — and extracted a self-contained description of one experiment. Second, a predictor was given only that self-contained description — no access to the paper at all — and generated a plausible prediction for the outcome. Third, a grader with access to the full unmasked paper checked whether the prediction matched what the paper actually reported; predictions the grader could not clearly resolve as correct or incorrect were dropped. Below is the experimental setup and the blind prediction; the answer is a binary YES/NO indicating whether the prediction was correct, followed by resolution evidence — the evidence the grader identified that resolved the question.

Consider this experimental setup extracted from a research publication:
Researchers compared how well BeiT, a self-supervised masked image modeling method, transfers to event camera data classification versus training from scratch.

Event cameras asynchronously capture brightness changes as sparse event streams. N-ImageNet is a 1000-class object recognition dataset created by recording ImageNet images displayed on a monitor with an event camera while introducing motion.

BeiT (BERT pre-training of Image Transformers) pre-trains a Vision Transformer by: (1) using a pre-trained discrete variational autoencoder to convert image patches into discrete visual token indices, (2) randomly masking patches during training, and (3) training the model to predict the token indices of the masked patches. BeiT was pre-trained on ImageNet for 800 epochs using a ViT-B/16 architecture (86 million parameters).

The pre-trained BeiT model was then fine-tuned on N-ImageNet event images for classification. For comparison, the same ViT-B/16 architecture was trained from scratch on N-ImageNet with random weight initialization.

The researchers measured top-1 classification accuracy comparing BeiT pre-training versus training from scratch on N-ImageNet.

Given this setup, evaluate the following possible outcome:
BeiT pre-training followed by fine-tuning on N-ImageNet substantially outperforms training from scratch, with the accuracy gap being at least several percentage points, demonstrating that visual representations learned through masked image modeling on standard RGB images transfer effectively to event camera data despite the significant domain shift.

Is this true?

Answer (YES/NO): NO